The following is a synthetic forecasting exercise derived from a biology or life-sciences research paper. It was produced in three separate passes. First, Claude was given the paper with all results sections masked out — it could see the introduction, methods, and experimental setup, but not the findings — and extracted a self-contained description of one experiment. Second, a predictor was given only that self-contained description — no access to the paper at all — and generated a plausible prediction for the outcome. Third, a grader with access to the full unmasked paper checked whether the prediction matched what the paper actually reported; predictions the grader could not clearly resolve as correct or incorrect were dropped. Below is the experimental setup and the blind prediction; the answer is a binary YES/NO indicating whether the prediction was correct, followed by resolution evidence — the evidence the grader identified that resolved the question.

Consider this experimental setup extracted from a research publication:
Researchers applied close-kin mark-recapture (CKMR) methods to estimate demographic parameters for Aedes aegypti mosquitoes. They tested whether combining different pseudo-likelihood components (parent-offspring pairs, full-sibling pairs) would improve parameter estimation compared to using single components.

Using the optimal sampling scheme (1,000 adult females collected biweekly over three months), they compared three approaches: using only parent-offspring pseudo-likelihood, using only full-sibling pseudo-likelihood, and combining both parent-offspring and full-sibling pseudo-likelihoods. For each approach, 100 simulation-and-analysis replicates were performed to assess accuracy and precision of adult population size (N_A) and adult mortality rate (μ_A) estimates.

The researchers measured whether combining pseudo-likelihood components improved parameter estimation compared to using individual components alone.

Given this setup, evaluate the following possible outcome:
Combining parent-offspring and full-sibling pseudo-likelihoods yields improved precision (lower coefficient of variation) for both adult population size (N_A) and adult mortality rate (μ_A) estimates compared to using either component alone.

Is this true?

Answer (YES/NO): YES